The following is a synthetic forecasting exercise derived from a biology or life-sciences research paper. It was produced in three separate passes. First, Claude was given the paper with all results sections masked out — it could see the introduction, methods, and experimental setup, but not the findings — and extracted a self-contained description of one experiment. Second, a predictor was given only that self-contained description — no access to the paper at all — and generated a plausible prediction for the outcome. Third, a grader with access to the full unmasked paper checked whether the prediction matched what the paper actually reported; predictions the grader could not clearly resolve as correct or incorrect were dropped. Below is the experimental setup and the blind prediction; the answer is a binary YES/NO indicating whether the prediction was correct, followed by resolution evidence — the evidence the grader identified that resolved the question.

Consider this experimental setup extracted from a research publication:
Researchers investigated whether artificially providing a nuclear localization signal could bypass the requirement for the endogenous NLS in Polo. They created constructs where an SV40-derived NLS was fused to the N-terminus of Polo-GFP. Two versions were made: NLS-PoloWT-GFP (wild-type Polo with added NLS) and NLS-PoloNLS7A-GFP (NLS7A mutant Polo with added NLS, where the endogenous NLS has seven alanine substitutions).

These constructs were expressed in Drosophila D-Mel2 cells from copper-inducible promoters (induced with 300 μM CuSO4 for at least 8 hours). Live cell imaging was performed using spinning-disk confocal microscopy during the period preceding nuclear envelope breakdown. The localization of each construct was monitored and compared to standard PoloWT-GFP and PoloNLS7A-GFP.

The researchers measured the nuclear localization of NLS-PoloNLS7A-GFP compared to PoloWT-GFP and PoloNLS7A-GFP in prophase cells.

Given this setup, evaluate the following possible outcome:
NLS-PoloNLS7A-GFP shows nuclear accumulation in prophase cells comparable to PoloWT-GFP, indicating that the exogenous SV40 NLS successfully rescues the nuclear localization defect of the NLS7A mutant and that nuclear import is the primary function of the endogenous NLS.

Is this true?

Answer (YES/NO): NO